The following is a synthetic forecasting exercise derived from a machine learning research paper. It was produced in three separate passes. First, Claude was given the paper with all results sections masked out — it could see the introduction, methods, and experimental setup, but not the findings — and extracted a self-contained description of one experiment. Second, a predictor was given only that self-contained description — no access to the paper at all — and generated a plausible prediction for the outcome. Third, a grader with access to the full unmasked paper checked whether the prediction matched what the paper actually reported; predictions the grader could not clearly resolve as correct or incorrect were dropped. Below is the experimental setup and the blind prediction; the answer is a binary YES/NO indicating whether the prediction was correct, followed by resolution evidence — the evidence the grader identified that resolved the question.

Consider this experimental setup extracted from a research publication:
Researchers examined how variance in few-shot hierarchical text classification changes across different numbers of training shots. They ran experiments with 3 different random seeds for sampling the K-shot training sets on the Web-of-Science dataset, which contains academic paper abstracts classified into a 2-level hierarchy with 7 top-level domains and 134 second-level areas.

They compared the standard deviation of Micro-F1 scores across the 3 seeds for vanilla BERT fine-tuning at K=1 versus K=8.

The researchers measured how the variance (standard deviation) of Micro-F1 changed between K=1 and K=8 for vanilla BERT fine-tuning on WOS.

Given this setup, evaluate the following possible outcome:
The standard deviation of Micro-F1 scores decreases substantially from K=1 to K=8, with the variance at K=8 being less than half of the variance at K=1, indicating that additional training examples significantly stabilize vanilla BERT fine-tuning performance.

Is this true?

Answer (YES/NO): YES